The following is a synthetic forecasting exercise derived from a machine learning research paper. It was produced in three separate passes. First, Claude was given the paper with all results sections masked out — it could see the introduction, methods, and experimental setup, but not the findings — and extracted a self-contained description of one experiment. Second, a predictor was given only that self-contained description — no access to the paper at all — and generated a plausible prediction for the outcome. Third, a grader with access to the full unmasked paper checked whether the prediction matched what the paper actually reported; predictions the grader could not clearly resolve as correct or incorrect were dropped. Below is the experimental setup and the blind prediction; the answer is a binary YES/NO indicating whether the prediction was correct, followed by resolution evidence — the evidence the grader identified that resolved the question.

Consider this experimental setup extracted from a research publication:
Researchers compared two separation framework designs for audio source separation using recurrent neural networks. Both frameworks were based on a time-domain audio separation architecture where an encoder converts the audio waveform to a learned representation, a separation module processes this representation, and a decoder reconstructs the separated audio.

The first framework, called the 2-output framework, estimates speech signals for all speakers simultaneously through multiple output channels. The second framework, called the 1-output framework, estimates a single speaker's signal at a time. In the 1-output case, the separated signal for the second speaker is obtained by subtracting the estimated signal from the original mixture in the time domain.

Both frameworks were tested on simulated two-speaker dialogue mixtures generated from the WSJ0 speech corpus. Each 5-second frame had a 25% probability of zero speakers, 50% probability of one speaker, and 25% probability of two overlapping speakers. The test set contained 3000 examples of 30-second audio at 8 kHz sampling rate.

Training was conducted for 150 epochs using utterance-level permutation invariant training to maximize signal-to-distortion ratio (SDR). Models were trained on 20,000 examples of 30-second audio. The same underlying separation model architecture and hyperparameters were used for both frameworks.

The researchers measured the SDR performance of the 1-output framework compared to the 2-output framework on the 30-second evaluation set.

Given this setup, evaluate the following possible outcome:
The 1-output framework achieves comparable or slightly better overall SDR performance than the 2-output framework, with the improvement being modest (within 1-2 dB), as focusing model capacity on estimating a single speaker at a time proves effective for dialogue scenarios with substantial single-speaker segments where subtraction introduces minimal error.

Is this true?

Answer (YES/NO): YES